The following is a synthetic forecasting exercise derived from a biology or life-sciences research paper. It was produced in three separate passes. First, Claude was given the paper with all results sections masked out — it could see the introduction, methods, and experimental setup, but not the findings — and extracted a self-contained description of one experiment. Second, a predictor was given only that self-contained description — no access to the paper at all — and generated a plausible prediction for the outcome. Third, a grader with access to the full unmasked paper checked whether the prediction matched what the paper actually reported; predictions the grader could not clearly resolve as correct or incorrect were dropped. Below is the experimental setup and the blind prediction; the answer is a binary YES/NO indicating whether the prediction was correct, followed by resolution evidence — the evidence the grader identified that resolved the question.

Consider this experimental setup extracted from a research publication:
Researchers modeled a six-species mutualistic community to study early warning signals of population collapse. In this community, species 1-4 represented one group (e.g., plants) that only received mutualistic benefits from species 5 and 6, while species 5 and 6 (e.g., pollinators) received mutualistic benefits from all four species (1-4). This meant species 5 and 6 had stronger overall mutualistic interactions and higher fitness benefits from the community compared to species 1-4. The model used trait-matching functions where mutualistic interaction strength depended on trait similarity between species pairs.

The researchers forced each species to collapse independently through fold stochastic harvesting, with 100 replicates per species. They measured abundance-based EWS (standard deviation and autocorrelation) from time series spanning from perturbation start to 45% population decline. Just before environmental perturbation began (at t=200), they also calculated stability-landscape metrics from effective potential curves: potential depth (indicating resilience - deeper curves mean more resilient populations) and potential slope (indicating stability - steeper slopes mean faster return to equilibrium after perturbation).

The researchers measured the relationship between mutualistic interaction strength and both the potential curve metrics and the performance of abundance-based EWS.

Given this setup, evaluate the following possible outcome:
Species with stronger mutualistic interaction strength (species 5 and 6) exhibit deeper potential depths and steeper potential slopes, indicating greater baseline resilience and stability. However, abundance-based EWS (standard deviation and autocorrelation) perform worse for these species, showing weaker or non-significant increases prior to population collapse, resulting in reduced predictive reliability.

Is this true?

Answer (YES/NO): NO